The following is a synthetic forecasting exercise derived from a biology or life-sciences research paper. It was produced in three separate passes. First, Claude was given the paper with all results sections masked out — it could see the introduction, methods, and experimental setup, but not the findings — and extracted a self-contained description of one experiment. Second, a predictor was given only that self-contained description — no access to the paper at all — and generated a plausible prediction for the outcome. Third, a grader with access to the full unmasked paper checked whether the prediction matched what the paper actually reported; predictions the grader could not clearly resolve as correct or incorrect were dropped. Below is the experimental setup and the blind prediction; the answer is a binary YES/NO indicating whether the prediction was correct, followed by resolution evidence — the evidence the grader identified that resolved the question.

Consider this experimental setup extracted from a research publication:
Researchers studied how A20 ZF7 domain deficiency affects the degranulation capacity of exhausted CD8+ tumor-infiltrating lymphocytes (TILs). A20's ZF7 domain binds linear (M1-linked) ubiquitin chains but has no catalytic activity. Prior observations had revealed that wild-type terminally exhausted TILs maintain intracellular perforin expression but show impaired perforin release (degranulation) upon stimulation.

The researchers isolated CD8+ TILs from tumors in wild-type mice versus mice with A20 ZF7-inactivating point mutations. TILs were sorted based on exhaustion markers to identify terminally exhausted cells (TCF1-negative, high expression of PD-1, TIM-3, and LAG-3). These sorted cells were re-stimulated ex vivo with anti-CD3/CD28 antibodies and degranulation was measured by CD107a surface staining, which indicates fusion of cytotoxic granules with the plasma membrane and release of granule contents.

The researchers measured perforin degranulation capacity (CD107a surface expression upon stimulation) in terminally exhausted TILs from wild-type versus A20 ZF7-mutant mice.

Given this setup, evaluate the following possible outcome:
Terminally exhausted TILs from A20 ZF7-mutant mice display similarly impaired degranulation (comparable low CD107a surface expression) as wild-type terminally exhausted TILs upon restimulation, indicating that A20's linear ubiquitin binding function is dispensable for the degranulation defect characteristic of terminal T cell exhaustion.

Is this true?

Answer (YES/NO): NO